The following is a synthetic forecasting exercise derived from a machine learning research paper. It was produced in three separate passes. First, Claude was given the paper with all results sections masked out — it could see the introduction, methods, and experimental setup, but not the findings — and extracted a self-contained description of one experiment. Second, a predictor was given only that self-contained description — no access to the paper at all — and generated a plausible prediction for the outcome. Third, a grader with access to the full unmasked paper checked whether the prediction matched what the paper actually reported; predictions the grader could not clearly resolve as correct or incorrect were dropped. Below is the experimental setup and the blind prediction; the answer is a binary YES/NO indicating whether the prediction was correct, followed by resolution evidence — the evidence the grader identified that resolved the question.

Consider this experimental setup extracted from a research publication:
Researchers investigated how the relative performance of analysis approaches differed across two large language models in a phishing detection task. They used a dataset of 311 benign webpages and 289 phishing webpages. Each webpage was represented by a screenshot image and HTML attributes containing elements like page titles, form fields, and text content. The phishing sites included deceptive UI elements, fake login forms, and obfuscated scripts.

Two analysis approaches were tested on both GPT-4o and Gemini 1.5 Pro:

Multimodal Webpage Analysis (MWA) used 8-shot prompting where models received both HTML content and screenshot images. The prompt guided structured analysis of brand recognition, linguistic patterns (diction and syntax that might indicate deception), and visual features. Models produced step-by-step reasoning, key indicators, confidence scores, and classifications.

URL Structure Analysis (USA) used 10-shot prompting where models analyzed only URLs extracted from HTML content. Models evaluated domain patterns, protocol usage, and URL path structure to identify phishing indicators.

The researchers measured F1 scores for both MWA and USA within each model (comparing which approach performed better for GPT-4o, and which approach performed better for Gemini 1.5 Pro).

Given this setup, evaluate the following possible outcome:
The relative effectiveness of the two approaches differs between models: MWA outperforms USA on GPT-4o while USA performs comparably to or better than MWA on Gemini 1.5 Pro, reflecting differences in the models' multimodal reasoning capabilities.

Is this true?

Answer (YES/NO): NO